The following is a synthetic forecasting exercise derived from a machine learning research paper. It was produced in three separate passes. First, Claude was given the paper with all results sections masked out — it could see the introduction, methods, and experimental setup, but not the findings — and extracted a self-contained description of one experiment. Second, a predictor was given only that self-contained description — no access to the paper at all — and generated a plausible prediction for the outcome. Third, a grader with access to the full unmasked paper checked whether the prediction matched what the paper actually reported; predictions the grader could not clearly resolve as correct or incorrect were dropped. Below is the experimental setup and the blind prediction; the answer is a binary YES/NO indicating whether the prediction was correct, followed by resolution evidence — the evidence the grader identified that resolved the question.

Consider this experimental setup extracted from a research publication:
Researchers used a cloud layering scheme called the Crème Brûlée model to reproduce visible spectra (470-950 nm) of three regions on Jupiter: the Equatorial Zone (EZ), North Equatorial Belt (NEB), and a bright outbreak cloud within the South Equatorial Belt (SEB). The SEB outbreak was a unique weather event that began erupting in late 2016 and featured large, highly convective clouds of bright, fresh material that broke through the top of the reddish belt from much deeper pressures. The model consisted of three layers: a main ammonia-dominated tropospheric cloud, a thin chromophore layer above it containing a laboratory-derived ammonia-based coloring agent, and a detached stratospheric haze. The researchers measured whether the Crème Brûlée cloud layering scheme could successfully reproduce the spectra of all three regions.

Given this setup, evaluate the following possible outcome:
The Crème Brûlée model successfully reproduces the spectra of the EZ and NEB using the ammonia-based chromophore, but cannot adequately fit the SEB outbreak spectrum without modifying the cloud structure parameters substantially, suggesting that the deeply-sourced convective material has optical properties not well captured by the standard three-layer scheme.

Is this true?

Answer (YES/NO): NO